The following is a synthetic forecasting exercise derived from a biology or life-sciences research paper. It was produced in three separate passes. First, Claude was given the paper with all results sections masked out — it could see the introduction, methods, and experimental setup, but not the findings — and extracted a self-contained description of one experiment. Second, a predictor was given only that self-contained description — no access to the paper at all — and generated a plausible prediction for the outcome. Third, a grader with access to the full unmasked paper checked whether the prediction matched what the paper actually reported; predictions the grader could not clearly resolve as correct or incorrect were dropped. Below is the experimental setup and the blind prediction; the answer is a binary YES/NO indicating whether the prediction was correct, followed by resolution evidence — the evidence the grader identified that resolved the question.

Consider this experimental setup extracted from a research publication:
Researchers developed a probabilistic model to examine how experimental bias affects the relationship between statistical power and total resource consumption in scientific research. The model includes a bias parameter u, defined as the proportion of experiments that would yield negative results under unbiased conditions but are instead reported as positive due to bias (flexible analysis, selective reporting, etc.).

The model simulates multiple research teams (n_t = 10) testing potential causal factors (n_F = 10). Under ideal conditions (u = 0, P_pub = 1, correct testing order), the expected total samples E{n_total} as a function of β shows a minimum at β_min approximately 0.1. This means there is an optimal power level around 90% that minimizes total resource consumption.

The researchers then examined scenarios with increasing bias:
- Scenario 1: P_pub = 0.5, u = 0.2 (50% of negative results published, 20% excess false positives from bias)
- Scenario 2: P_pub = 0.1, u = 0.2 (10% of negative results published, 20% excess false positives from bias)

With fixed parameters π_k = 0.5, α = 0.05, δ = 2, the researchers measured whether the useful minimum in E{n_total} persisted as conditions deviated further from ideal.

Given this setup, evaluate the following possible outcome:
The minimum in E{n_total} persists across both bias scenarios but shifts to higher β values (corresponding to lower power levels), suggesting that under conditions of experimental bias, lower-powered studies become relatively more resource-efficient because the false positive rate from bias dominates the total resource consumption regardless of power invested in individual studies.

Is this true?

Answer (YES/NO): NO